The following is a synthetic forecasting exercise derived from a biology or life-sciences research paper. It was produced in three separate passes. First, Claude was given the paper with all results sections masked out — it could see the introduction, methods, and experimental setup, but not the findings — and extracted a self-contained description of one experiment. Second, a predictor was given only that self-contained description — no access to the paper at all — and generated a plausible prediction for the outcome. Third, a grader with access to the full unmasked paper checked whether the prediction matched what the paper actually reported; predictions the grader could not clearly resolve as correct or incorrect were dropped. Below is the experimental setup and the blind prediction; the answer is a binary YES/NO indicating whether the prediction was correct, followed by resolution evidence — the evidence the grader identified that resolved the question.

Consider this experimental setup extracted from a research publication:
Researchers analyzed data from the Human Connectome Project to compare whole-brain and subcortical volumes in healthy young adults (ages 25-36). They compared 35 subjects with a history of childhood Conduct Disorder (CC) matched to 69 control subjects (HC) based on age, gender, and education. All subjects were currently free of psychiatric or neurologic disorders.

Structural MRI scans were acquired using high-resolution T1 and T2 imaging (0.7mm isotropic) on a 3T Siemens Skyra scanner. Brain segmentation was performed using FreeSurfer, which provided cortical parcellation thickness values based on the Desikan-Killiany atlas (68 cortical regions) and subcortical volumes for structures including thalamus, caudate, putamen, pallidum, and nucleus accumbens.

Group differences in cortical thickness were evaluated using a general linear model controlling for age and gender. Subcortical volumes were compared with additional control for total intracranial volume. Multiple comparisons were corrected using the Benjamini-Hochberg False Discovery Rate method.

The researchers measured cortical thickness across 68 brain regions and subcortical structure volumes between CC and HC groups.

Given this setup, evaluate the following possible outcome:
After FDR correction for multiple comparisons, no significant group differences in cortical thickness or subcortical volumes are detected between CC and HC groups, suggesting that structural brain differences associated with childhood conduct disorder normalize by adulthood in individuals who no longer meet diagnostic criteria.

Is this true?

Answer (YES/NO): YES